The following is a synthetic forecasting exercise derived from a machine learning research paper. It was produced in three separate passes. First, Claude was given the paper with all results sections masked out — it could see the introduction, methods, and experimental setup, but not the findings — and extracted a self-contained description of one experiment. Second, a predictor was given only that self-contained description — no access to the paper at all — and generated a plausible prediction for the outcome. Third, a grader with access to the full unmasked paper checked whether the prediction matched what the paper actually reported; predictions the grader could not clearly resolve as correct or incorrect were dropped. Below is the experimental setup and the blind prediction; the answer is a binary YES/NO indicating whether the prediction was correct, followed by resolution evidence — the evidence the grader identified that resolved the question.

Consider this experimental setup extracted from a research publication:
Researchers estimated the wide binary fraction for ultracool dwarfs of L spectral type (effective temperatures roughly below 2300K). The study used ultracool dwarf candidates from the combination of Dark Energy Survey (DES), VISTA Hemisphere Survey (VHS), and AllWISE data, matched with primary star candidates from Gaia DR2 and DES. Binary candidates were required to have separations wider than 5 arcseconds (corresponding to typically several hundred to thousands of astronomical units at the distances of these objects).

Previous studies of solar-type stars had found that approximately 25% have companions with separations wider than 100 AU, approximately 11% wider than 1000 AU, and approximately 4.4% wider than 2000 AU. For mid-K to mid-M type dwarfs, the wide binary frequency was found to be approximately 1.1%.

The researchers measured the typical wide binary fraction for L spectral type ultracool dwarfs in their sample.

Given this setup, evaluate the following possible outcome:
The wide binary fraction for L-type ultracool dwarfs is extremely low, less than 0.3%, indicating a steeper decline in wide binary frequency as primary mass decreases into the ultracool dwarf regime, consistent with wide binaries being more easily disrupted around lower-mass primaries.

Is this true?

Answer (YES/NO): NO